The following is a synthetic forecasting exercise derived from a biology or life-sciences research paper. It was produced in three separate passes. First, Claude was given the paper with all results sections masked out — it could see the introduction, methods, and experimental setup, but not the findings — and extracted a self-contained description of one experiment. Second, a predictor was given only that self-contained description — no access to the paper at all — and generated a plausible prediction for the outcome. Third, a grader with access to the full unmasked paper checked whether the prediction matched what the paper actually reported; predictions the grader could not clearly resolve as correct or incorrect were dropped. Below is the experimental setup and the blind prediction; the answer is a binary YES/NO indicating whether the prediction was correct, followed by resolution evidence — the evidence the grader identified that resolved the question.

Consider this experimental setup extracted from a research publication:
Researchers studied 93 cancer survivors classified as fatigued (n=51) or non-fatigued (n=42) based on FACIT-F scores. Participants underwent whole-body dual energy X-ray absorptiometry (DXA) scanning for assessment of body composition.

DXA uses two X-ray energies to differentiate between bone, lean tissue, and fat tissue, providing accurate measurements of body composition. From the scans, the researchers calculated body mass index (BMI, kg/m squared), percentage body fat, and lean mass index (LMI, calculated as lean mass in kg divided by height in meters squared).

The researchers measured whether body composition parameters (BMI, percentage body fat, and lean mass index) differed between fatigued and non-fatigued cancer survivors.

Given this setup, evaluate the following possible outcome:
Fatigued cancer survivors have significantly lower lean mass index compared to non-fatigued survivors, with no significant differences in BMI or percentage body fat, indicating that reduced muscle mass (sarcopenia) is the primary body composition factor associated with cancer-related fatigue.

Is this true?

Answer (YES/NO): NO